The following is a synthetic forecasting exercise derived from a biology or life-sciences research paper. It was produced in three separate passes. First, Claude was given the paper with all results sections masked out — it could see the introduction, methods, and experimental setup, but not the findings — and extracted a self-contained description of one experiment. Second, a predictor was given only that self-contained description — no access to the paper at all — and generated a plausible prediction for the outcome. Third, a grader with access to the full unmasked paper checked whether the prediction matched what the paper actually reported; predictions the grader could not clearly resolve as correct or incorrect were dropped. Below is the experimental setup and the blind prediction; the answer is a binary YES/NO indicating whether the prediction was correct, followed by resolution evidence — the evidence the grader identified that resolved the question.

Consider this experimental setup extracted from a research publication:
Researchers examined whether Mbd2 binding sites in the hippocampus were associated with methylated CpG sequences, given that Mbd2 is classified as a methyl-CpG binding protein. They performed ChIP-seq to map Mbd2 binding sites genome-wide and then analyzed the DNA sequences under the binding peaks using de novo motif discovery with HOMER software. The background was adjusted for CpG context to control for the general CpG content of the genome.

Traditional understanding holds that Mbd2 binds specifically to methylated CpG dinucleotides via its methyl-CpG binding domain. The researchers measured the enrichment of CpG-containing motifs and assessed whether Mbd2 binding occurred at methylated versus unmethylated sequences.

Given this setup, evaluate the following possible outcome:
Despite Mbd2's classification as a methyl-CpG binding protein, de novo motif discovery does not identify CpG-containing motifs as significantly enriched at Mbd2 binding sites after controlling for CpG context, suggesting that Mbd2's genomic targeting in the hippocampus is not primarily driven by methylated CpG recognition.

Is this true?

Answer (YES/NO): NO